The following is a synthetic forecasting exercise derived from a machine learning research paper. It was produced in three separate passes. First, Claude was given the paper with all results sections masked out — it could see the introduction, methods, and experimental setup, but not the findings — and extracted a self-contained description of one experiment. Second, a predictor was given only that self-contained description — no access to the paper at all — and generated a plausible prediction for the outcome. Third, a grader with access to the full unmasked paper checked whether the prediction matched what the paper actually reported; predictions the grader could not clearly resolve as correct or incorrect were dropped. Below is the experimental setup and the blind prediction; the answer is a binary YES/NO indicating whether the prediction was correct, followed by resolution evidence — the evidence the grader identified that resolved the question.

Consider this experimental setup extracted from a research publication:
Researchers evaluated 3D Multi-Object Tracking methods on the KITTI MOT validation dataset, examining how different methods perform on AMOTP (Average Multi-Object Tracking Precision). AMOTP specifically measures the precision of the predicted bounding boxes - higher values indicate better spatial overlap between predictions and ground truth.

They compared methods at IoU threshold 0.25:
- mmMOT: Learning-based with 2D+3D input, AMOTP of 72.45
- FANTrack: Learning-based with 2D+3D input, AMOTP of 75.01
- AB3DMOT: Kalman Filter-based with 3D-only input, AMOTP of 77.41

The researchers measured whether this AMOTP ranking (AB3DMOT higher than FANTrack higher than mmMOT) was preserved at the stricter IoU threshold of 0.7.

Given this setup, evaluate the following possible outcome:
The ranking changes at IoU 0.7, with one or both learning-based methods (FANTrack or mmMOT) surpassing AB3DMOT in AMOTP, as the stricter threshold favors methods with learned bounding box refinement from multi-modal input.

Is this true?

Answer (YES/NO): YES